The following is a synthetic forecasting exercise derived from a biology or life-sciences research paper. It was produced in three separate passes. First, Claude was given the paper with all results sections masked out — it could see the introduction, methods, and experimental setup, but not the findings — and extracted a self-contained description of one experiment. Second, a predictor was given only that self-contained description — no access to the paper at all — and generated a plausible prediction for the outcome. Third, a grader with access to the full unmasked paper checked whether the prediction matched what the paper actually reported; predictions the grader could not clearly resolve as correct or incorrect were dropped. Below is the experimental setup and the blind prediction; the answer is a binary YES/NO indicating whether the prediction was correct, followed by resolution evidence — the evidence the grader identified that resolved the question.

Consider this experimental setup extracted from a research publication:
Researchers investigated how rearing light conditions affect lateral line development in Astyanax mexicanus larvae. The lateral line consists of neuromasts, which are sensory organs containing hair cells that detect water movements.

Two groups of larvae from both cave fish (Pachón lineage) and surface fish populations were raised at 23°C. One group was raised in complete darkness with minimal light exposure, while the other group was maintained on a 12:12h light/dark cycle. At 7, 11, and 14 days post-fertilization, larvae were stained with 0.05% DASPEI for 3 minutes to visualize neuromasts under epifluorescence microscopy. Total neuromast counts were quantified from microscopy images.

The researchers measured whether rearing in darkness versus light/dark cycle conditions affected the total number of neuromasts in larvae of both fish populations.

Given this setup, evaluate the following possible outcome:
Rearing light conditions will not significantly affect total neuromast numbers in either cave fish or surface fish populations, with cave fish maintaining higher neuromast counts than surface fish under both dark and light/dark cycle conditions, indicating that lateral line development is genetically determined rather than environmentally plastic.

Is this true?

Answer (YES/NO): NO